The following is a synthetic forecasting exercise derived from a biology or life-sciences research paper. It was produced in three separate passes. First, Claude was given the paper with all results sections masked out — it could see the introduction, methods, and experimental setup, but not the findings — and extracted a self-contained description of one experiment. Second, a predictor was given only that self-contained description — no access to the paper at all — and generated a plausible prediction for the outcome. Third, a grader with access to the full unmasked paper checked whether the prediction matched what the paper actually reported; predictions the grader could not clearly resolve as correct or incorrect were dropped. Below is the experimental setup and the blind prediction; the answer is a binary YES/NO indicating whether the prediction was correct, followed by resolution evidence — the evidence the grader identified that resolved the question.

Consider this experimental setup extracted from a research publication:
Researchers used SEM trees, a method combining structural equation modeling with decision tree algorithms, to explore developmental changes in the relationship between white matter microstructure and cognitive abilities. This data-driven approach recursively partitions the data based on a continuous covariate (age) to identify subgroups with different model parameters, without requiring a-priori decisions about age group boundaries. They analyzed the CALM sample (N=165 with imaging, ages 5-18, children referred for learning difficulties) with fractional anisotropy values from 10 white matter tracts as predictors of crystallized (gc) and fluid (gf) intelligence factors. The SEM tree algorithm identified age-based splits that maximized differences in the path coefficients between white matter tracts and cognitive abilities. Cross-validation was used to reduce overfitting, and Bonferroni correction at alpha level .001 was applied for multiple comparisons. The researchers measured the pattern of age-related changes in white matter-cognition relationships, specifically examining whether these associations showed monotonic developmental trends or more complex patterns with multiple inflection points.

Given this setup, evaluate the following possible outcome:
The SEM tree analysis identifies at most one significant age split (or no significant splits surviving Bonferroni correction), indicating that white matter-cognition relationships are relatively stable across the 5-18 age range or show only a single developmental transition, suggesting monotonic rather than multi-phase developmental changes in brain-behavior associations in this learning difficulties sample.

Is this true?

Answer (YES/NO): NO